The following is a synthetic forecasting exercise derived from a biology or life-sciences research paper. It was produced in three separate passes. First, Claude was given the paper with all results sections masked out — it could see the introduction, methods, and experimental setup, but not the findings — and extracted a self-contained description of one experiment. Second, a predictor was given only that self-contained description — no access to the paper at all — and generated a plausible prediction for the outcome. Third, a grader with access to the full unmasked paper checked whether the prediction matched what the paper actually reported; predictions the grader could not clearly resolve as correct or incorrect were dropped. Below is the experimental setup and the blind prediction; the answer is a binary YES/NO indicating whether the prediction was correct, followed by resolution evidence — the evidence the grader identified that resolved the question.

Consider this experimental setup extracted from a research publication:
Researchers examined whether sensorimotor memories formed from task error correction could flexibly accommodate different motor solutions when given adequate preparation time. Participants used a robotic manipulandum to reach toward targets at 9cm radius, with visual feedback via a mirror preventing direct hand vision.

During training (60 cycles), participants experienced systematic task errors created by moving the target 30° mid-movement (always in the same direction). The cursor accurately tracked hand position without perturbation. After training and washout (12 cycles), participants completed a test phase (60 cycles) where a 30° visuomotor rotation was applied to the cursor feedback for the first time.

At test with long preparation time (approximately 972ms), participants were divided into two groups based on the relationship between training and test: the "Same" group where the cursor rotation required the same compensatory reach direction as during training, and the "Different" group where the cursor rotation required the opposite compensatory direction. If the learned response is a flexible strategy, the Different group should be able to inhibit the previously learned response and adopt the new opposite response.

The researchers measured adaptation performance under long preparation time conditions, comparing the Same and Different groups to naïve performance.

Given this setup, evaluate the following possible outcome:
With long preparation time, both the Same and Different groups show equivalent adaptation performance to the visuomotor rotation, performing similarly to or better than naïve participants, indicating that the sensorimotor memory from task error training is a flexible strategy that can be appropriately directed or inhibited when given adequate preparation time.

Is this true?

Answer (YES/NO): YES